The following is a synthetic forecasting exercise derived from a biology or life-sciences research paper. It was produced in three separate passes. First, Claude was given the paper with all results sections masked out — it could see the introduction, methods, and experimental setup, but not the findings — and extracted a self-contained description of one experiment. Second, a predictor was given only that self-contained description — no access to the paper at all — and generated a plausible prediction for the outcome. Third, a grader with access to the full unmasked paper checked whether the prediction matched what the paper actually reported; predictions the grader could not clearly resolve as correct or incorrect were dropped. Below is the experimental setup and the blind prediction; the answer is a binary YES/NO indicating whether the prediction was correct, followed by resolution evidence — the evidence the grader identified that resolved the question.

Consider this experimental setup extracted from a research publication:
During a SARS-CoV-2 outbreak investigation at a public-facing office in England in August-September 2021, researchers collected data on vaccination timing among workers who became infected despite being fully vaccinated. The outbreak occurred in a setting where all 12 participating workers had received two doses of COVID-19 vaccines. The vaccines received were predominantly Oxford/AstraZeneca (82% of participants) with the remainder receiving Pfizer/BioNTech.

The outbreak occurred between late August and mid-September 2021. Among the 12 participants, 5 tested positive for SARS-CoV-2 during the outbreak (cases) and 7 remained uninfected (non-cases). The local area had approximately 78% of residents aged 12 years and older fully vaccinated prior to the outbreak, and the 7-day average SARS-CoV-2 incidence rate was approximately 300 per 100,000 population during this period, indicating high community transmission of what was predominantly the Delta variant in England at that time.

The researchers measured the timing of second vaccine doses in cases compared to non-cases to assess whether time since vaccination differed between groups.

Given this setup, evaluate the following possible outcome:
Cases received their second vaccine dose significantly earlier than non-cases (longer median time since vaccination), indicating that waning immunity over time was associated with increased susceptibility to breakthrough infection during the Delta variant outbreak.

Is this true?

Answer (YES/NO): NO